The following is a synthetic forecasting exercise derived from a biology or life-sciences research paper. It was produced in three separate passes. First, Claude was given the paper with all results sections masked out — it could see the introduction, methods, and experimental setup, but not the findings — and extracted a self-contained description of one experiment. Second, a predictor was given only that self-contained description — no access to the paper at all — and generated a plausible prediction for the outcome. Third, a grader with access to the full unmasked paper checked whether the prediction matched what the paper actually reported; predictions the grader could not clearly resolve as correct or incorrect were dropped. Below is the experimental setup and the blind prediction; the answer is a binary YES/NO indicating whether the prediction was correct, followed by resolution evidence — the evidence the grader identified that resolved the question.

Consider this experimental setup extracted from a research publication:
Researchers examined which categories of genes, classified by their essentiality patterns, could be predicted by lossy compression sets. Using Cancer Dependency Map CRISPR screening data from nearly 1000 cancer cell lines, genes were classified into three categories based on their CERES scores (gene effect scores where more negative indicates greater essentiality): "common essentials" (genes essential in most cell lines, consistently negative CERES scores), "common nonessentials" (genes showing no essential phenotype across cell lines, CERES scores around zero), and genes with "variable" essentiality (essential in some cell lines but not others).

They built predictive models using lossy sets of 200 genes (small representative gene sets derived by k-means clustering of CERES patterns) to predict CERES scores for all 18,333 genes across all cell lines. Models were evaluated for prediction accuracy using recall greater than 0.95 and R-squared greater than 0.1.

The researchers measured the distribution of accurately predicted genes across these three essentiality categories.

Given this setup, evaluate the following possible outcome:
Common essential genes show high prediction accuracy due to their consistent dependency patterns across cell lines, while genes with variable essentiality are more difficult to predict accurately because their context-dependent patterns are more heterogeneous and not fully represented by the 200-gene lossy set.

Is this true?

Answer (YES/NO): NO